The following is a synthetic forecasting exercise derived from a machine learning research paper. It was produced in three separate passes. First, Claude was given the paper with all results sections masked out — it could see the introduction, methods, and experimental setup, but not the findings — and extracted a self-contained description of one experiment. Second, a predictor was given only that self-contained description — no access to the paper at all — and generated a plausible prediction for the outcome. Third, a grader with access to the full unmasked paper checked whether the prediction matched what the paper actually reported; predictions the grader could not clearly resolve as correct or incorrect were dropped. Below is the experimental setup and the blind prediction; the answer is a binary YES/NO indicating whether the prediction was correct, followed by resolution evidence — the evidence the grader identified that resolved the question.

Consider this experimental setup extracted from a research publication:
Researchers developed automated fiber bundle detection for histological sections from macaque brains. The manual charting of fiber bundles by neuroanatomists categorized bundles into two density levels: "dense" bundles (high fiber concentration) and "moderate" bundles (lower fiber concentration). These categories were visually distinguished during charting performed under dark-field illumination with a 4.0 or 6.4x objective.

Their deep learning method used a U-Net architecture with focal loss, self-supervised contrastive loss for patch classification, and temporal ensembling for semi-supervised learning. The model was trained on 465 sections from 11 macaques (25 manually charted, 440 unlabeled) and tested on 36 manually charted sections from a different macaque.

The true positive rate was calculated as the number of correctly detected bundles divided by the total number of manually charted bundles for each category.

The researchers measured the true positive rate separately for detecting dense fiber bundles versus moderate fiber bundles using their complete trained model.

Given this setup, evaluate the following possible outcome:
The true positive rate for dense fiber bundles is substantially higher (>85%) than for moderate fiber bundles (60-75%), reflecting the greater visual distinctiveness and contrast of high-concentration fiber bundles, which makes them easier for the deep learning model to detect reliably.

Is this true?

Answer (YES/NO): NO